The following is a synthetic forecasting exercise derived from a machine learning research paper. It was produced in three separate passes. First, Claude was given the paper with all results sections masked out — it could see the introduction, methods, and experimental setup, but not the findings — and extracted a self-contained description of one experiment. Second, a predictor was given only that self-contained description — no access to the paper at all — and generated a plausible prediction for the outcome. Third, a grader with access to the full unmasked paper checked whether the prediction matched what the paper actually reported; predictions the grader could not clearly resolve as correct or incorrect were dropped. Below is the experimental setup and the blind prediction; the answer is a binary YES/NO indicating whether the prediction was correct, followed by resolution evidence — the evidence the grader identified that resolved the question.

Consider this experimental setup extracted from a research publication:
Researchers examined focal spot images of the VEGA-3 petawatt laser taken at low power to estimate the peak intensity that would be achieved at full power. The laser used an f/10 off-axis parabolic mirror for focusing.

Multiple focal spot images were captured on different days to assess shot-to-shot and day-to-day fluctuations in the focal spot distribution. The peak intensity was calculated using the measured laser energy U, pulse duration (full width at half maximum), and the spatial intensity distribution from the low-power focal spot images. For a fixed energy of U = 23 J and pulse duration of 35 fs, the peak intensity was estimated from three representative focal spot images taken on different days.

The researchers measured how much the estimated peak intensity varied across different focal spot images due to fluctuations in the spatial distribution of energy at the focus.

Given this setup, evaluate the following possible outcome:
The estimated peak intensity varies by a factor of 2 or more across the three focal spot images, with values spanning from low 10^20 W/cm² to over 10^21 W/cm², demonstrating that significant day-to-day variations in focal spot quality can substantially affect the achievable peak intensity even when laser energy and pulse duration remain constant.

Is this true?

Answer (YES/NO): NO